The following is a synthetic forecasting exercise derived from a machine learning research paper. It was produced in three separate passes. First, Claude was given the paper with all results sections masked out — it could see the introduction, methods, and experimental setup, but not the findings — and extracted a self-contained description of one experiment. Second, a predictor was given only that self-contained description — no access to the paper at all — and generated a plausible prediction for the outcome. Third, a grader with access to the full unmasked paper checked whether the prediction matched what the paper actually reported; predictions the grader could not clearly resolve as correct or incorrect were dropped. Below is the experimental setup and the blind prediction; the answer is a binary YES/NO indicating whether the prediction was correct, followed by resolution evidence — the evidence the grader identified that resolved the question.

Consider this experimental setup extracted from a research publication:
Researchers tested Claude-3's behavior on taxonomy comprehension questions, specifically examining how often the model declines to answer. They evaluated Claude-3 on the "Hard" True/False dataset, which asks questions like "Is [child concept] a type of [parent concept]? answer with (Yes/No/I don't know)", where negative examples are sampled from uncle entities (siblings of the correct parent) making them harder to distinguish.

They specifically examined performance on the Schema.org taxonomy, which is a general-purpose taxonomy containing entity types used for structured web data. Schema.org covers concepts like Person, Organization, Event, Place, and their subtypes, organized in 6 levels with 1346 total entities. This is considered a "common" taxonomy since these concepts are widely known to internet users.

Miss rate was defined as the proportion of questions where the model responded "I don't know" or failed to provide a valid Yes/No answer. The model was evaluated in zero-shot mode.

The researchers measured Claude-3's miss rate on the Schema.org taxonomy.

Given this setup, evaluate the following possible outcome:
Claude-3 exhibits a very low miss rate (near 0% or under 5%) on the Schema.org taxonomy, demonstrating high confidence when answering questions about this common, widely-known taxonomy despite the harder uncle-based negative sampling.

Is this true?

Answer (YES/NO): NO